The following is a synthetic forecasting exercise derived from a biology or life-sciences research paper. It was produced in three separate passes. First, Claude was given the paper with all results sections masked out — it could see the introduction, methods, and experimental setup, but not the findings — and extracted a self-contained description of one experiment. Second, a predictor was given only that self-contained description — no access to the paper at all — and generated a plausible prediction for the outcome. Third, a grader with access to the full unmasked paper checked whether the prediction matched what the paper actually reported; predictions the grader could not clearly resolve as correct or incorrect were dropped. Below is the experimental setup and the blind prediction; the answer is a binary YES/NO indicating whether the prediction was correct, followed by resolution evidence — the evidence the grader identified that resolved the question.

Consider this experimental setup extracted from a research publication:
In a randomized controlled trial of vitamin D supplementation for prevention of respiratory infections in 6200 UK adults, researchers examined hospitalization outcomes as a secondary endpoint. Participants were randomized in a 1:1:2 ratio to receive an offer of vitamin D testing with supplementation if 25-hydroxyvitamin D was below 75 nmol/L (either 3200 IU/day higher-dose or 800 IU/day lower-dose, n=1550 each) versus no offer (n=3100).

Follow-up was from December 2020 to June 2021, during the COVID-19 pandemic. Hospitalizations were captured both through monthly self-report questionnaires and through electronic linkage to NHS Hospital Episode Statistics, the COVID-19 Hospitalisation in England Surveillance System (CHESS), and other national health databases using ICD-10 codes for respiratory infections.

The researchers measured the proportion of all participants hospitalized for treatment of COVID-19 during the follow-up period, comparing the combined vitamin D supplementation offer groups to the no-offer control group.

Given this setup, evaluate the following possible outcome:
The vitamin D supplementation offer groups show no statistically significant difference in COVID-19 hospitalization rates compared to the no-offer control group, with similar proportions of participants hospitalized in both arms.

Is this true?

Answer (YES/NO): YES